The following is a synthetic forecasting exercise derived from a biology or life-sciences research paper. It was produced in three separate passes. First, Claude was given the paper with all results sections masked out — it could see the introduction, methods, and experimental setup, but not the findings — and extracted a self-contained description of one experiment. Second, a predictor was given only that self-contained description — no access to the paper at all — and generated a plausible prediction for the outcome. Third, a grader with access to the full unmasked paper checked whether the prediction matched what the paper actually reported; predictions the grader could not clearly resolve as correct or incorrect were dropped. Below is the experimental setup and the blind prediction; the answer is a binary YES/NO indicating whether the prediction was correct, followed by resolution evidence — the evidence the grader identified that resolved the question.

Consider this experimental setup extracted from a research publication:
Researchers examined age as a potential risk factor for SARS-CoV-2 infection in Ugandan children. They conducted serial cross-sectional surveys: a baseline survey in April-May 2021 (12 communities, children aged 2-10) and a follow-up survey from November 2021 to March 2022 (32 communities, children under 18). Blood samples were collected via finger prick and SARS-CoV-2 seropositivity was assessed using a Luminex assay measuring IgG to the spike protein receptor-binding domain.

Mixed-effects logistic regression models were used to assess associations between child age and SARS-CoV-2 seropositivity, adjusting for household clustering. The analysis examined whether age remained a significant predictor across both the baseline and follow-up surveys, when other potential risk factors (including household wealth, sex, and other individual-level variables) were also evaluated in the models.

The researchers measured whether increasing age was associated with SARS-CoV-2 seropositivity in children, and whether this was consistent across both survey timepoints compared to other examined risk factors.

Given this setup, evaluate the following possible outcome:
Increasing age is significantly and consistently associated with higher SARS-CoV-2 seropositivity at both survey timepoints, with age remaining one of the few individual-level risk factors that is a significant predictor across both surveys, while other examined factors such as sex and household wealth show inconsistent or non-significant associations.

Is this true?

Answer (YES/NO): YES